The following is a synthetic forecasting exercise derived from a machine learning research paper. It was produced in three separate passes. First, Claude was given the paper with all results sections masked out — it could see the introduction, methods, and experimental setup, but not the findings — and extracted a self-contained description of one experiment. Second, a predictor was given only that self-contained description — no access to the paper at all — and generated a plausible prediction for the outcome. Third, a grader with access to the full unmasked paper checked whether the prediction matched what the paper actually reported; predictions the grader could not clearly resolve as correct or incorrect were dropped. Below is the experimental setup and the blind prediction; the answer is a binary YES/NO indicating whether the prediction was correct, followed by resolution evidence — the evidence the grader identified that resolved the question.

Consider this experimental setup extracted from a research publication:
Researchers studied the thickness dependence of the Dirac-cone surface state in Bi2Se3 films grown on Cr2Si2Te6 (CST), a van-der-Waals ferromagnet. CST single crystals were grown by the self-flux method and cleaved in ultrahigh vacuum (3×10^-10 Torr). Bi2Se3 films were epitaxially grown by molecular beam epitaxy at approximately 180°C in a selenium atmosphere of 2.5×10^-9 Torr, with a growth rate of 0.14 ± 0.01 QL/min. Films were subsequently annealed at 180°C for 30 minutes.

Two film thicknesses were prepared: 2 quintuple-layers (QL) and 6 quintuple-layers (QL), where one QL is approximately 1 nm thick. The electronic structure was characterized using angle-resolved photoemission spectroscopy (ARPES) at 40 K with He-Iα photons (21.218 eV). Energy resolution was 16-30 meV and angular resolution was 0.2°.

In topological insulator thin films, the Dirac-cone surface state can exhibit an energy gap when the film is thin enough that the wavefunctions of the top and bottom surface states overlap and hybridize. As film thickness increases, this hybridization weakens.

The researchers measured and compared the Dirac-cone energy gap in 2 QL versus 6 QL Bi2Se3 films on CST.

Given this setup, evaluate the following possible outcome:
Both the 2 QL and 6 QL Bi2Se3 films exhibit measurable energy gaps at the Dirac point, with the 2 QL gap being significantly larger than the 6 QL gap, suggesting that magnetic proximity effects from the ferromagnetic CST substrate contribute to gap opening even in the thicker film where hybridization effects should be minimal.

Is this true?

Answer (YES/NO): NO